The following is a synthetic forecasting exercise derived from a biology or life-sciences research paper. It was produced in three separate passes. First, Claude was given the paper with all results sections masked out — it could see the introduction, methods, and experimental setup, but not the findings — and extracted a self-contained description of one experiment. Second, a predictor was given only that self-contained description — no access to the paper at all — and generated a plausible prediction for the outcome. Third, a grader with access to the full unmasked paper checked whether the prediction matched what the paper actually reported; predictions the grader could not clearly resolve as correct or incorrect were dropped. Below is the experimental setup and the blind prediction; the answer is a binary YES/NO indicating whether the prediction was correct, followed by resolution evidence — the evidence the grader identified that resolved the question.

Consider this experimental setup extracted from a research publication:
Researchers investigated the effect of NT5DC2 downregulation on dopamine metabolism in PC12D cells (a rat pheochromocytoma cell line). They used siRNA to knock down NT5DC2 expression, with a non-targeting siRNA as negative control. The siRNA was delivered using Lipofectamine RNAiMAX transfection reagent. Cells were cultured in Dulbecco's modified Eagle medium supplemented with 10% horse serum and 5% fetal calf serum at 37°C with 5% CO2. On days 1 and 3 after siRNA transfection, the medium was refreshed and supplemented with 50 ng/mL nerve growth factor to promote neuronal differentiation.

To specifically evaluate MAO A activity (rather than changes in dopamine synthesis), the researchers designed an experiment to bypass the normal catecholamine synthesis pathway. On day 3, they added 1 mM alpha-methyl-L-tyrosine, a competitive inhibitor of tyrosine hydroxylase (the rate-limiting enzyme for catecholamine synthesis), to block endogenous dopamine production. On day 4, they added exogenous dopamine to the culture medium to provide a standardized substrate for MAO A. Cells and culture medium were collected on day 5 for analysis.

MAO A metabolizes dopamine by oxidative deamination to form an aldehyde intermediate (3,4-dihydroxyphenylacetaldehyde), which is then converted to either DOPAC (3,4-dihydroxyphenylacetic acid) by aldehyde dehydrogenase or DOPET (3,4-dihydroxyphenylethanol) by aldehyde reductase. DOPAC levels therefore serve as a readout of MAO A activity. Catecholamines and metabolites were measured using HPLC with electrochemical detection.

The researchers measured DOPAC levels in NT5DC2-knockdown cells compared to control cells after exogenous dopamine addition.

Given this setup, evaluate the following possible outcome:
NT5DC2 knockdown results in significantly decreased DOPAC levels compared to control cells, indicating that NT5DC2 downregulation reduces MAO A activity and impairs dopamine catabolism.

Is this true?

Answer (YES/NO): YES